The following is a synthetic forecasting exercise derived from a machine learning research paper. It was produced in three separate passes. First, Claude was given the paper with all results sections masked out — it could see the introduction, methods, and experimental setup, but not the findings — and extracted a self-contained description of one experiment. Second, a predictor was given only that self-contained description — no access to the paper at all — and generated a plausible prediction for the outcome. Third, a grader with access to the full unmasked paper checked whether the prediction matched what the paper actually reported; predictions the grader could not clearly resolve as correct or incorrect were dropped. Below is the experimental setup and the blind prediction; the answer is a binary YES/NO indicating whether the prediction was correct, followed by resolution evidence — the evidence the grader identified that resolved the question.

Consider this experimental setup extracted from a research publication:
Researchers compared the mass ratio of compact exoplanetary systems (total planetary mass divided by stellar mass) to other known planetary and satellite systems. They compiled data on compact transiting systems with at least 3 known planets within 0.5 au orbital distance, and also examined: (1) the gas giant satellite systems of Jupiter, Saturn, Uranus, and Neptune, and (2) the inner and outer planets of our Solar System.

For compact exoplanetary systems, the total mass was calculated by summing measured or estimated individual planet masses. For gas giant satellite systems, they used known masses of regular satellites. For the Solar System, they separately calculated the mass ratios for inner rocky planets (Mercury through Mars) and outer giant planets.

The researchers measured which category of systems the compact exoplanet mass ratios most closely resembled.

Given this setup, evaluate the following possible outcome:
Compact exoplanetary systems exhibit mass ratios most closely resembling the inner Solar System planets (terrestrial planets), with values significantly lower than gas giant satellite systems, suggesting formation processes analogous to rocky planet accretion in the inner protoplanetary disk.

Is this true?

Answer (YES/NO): NO